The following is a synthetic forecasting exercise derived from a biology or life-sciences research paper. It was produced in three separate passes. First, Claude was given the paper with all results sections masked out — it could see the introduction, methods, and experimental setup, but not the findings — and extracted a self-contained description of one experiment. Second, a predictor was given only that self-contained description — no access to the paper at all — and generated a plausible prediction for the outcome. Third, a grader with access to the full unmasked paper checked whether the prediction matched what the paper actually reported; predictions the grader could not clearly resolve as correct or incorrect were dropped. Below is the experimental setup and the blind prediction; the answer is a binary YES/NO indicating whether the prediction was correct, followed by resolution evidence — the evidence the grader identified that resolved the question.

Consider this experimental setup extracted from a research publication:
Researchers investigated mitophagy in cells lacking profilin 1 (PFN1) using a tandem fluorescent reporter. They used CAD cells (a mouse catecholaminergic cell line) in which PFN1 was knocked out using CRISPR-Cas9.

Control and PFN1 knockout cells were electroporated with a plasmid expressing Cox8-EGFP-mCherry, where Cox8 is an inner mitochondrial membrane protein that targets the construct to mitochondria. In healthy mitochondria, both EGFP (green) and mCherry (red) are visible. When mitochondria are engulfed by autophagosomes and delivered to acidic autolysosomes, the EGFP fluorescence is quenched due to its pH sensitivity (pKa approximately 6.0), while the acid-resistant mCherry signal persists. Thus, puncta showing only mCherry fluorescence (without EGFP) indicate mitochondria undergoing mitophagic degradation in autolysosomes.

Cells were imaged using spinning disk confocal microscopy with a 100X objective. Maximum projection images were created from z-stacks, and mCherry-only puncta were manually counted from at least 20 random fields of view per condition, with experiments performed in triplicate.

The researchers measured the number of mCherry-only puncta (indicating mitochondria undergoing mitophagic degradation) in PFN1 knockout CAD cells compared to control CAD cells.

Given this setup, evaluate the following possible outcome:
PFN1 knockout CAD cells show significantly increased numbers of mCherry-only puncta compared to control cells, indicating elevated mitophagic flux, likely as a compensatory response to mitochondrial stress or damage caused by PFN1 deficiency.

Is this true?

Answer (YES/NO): YES